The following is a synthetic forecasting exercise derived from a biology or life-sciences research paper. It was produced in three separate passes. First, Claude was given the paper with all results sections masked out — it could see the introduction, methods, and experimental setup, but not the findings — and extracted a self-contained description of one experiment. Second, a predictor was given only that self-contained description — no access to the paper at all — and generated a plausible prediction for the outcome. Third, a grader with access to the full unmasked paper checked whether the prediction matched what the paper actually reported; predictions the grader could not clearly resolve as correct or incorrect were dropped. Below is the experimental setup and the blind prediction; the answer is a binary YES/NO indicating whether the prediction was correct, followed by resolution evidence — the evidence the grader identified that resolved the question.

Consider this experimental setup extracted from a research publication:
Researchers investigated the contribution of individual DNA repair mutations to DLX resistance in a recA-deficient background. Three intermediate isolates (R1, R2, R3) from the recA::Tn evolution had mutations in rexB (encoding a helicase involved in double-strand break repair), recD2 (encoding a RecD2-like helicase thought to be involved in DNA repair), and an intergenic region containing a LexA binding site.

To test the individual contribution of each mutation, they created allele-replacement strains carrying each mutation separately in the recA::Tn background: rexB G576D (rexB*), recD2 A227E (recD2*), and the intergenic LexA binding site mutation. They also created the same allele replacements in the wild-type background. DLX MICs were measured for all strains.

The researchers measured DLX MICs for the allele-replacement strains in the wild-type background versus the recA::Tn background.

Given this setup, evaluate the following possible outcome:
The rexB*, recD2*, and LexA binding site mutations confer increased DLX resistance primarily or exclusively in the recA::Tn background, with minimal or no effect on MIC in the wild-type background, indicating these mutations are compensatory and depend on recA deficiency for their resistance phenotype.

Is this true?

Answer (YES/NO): NO